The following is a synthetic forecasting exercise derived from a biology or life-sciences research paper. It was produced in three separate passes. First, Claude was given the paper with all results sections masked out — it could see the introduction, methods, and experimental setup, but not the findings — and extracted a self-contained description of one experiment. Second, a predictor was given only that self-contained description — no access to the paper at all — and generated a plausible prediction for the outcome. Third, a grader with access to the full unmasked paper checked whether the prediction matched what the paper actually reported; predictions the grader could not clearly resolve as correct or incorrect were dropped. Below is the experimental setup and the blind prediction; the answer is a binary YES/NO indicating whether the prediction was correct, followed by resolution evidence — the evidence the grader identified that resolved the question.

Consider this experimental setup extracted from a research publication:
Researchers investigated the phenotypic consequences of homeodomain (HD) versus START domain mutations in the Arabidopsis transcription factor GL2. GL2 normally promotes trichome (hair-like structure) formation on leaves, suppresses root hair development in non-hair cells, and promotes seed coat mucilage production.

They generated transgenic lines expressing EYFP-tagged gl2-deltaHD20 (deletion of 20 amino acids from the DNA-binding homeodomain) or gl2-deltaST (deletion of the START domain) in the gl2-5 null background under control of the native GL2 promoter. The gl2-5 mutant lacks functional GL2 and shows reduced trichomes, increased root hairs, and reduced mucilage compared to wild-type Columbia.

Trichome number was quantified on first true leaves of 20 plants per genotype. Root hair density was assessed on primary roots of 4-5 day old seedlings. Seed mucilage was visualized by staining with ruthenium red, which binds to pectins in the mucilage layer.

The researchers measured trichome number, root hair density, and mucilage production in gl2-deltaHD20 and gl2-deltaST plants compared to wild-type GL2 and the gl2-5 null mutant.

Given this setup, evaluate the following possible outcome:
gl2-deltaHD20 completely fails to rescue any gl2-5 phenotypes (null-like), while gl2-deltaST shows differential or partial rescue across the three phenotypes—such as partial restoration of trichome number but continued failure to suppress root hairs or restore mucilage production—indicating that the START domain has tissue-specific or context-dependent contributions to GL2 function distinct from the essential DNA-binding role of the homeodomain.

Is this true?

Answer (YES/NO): NO